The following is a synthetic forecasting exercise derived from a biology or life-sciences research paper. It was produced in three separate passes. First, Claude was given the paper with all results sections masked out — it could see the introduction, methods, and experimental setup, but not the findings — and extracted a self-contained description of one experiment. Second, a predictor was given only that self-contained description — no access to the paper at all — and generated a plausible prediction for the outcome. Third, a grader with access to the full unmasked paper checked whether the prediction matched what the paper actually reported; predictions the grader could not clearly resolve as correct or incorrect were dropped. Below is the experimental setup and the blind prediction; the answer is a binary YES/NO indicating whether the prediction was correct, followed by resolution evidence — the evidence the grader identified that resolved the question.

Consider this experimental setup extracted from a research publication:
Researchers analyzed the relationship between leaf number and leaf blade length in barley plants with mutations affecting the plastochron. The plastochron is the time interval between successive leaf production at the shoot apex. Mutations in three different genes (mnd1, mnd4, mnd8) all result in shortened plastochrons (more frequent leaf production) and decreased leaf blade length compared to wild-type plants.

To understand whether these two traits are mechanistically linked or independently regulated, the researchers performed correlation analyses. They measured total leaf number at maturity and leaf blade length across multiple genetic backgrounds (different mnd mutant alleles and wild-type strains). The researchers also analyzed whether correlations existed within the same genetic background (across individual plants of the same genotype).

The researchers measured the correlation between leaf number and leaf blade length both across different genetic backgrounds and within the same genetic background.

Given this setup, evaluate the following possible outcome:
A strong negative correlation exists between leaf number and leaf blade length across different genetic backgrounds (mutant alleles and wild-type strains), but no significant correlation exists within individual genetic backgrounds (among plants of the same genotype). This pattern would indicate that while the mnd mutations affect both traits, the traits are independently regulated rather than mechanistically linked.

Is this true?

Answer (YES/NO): YES